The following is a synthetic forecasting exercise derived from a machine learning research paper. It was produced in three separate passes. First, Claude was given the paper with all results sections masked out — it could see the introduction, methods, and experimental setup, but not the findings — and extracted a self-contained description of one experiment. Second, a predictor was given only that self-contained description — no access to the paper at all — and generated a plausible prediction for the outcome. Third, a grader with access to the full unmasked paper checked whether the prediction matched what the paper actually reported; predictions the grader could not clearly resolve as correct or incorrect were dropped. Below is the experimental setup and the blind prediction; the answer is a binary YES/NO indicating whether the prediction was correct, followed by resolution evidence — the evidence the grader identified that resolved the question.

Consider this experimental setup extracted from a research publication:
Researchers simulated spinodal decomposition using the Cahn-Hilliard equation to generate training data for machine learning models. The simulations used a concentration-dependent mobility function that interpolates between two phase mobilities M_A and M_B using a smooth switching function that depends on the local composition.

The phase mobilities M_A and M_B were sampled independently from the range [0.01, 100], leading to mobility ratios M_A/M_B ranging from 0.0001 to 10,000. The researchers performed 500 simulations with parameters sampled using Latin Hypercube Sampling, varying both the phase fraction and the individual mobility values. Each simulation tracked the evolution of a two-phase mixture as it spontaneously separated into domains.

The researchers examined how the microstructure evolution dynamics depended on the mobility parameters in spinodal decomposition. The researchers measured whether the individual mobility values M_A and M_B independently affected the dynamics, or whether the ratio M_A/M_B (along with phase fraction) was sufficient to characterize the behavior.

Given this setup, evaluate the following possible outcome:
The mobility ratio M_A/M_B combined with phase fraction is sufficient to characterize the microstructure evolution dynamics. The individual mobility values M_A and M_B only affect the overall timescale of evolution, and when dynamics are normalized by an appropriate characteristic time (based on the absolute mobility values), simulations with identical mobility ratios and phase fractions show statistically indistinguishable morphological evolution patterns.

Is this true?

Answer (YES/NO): NO